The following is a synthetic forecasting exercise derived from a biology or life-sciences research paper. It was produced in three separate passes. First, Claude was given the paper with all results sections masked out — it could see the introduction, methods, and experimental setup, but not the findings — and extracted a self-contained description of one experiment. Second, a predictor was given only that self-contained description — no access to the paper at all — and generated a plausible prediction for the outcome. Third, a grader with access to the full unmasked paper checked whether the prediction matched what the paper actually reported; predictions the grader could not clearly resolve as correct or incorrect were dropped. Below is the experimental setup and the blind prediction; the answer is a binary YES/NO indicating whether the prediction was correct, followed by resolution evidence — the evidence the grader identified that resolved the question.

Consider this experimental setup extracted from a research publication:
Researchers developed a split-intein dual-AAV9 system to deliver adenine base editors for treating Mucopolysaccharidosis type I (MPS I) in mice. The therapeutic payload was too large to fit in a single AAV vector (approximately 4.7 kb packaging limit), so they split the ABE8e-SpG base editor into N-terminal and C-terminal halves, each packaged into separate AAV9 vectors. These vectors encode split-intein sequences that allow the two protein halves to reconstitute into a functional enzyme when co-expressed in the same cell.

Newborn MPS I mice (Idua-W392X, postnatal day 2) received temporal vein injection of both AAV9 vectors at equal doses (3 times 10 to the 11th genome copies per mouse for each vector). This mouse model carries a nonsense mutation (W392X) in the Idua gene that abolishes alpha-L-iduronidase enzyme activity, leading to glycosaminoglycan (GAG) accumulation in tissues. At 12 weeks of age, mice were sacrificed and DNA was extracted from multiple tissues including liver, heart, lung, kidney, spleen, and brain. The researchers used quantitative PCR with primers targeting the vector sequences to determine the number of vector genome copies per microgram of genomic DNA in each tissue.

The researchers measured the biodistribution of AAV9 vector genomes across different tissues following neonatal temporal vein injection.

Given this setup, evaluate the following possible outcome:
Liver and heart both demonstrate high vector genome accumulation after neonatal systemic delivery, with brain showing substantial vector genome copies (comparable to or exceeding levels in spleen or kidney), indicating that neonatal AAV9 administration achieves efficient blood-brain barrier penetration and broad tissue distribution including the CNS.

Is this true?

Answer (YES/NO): NO